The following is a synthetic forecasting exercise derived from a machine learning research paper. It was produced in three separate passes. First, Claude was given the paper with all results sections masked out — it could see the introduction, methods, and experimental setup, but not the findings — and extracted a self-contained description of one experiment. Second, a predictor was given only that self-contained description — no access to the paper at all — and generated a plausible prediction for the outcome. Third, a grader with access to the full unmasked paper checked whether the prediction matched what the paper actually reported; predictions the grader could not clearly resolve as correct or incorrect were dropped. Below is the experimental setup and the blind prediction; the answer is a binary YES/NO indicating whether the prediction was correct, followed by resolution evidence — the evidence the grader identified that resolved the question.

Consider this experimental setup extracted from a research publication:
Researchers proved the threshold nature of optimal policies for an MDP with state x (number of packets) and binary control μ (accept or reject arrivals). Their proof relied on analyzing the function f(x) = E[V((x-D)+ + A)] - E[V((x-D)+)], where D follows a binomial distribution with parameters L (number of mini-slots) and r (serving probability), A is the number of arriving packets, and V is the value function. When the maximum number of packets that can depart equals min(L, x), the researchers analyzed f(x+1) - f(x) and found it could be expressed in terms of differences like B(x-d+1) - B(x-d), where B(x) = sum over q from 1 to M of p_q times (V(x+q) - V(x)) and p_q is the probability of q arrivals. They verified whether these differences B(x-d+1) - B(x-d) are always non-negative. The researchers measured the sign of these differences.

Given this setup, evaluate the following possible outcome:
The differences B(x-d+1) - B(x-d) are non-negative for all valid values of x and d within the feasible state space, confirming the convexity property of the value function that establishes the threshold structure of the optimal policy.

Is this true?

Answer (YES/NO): YES